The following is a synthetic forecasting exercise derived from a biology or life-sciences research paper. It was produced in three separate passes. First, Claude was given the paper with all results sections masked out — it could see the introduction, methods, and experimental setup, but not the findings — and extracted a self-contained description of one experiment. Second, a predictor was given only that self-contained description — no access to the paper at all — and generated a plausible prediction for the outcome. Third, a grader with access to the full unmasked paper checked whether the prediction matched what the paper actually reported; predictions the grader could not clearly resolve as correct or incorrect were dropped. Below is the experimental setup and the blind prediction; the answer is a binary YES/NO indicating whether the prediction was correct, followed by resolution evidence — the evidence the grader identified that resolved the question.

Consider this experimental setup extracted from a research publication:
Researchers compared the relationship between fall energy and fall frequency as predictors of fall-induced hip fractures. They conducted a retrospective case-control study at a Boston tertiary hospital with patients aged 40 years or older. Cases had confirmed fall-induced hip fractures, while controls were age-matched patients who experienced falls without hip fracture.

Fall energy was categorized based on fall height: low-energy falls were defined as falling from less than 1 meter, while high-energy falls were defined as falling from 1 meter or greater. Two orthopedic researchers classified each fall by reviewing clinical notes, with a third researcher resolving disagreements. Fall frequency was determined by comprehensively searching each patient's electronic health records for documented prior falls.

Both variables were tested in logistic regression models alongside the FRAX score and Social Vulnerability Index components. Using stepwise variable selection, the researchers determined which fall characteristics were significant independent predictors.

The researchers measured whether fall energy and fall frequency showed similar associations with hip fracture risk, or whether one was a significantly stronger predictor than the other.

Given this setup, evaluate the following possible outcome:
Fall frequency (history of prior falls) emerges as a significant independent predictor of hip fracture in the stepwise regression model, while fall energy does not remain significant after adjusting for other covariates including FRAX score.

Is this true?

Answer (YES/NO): YES